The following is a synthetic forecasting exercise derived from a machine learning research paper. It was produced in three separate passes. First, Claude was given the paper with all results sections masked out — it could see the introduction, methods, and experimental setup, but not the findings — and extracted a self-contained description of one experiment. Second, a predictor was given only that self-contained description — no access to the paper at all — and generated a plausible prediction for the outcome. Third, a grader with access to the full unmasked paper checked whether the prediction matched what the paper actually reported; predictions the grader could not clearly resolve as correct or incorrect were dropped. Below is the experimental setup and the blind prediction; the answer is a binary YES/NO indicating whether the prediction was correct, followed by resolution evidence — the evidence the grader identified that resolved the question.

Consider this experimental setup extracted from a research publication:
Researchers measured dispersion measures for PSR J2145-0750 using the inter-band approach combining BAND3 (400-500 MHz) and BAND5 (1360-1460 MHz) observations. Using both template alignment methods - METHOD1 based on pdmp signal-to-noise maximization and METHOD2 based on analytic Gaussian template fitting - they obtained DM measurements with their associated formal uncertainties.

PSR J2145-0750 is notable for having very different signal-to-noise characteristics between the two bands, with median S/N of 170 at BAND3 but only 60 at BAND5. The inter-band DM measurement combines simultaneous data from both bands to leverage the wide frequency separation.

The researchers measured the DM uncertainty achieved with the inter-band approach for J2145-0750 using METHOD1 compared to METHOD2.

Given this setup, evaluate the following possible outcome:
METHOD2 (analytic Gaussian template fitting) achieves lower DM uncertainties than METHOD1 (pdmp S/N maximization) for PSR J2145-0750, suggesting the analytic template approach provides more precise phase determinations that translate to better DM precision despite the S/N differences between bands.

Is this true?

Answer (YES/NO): NO